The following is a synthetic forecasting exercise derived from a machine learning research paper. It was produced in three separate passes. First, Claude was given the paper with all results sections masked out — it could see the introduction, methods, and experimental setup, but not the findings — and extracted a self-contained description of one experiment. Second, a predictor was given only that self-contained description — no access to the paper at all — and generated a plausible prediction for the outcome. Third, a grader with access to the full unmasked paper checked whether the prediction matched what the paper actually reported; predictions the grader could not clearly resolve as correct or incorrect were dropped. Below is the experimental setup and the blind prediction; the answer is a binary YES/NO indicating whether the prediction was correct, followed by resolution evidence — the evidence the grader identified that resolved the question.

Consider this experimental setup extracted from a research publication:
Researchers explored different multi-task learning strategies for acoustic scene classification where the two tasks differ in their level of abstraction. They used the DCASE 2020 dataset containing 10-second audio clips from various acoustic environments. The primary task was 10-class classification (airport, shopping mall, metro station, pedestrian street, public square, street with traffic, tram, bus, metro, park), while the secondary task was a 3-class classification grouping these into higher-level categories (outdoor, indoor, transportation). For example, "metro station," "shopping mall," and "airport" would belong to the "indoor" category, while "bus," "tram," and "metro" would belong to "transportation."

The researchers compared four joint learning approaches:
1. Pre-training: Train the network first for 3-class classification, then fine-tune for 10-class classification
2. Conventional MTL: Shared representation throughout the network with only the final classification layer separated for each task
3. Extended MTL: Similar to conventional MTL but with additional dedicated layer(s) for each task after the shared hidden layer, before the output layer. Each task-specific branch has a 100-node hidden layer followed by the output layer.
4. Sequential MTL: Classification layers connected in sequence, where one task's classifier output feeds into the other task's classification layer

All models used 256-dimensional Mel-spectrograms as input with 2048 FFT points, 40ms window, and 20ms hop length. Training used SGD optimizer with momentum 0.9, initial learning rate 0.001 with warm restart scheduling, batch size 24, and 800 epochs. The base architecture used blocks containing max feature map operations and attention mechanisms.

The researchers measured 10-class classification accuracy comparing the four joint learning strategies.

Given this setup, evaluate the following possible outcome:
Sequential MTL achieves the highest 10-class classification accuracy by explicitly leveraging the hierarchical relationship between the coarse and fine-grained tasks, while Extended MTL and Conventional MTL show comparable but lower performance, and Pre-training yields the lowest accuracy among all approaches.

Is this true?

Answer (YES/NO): NO